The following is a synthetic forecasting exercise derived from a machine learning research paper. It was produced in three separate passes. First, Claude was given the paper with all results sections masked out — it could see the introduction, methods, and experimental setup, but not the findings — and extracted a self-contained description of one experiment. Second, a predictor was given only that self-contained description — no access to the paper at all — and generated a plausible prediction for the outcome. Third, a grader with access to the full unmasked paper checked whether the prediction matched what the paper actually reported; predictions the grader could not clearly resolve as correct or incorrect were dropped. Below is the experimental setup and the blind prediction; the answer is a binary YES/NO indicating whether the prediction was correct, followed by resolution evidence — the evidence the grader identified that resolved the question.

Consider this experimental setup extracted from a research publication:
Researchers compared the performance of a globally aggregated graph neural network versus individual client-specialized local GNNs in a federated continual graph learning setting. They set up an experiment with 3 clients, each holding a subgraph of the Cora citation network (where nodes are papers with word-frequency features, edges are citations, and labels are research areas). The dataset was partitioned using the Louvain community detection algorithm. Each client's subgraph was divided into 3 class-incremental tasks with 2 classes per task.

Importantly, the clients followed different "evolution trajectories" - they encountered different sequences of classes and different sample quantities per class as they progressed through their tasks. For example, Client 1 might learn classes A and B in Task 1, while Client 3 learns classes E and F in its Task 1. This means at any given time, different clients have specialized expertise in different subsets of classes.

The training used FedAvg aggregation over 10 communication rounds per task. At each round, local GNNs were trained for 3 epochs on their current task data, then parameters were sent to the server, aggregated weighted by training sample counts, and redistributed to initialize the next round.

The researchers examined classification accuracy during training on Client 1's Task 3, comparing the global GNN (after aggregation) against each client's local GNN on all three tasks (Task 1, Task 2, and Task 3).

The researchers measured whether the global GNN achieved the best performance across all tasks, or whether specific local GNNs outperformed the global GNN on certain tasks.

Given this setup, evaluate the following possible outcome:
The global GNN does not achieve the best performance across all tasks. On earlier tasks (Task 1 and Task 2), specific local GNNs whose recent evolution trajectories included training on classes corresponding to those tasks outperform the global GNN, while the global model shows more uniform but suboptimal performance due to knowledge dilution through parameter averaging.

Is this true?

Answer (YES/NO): YES